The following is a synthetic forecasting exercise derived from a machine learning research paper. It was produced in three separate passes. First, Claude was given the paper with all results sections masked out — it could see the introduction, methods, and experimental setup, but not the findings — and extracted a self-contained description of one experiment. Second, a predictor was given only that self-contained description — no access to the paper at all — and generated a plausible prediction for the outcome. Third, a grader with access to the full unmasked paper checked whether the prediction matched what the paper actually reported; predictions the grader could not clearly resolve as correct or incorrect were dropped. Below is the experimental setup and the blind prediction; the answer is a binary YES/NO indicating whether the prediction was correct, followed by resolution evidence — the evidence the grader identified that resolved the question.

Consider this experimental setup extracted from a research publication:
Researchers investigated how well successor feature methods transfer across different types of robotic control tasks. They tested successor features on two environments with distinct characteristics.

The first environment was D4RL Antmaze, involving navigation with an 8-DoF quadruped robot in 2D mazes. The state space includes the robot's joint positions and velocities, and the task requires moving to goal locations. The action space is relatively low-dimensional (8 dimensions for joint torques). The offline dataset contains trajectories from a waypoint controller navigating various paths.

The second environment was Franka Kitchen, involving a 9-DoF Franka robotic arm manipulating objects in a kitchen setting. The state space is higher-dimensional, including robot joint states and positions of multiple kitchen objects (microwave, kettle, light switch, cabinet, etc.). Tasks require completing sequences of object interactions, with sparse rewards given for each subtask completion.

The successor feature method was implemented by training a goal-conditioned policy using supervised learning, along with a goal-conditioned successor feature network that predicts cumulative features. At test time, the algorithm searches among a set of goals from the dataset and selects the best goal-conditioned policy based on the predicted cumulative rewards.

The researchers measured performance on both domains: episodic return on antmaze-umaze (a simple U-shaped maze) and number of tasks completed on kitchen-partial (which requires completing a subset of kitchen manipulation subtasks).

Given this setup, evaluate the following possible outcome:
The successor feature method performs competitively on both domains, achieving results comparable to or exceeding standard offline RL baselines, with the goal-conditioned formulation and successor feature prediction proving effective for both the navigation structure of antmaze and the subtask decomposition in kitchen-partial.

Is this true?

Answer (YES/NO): NO